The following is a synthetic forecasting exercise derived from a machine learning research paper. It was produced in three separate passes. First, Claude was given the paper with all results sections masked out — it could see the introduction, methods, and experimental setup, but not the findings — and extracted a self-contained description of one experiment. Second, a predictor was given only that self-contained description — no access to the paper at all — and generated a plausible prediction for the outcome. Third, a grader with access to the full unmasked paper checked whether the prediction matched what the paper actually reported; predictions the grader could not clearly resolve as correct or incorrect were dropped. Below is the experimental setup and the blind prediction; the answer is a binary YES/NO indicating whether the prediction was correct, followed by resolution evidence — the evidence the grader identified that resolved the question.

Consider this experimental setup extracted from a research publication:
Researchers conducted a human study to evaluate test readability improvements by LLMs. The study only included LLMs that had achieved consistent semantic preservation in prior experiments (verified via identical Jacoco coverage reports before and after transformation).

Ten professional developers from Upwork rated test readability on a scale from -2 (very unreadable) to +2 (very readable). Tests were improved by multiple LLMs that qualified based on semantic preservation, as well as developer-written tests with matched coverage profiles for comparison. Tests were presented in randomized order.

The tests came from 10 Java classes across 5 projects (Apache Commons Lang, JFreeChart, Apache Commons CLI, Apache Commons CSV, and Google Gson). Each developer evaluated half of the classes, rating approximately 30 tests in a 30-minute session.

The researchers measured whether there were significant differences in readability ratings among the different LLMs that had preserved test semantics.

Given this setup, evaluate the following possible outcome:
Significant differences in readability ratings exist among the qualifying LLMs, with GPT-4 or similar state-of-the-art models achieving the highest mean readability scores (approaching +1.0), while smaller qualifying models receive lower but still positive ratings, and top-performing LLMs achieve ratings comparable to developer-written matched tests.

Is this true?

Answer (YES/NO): NO